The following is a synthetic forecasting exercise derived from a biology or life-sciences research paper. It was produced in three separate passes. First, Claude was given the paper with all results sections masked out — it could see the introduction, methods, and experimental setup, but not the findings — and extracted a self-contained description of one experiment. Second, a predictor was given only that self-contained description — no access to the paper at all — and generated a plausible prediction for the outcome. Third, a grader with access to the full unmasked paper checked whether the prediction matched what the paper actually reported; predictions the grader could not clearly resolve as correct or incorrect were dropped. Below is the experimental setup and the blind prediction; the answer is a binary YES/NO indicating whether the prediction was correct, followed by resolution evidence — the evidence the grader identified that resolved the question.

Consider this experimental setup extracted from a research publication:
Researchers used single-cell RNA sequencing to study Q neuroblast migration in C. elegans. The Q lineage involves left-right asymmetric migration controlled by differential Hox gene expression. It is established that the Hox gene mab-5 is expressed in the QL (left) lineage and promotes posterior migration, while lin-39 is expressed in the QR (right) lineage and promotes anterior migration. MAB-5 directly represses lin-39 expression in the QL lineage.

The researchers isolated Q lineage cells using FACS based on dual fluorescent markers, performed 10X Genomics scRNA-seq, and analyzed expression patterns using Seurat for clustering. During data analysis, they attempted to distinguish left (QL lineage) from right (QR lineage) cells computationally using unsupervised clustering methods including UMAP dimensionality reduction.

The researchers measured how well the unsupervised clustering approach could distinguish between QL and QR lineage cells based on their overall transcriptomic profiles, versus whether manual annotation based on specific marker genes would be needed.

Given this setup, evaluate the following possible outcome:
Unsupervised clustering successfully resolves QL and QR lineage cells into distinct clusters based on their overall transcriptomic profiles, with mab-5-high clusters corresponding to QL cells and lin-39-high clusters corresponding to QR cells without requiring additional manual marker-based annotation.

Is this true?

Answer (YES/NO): NO